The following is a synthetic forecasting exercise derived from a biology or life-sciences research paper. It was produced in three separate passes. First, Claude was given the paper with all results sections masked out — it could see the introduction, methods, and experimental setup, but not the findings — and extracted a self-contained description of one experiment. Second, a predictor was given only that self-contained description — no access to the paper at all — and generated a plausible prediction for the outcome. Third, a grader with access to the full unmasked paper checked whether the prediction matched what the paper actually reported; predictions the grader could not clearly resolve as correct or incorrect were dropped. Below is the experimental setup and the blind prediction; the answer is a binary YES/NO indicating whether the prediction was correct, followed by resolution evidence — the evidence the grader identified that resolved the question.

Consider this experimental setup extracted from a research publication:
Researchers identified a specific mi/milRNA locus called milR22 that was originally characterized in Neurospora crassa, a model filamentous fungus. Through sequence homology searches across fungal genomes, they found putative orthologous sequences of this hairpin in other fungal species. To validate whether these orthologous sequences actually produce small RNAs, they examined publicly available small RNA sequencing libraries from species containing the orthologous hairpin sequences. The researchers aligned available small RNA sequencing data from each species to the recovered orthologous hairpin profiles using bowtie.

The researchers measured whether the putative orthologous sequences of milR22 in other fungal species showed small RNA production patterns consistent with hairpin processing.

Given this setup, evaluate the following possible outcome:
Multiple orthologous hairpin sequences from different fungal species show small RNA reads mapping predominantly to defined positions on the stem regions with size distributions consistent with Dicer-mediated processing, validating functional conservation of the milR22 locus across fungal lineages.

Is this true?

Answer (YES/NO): NO